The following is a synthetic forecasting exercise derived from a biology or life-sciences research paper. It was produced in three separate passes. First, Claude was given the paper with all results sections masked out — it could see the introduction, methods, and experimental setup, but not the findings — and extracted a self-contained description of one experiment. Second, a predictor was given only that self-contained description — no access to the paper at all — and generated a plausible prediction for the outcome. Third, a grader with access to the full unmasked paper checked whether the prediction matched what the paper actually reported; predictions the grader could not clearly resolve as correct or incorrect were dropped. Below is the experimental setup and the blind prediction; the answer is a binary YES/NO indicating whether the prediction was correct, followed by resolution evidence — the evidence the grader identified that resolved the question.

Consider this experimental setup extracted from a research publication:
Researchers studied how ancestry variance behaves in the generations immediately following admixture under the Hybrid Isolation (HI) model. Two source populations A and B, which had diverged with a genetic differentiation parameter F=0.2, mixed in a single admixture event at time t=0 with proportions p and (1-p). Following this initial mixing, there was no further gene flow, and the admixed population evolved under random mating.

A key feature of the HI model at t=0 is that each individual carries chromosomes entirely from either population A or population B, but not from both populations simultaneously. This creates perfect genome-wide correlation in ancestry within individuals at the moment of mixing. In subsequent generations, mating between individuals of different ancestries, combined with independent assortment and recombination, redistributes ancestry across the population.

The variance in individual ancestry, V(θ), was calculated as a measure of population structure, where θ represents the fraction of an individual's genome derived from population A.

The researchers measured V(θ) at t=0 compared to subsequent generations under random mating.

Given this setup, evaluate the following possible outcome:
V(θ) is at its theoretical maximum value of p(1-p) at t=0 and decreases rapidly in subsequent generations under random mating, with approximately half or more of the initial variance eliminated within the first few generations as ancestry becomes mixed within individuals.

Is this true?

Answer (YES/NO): YES